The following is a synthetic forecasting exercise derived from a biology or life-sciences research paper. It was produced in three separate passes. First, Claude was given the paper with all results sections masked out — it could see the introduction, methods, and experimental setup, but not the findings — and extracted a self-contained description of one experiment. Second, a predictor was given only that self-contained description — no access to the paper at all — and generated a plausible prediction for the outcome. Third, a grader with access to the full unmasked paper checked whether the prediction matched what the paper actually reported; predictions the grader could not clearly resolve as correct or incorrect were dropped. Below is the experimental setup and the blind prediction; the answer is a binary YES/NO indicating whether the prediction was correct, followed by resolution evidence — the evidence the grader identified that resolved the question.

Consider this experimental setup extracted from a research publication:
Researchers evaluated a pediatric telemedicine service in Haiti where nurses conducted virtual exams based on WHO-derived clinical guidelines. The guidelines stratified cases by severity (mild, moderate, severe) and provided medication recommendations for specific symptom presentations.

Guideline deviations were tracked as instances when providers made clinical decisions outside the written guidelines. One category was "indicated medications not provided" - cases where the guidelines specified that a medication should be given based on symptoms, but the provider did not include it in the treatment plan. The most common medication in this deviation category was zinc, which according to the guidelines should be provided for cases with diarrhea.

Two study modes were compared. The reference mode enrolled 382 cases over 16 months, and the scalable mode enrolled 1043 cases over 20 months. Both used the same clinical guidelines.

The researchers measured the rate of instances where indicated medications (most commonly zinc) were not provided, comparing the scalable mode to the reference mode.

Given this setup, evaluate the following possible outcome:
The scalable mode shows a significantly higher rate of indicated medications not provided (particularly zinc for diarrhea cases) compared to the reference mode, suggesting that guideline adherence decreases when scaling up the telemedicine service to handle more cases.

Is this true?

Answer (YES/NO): NO